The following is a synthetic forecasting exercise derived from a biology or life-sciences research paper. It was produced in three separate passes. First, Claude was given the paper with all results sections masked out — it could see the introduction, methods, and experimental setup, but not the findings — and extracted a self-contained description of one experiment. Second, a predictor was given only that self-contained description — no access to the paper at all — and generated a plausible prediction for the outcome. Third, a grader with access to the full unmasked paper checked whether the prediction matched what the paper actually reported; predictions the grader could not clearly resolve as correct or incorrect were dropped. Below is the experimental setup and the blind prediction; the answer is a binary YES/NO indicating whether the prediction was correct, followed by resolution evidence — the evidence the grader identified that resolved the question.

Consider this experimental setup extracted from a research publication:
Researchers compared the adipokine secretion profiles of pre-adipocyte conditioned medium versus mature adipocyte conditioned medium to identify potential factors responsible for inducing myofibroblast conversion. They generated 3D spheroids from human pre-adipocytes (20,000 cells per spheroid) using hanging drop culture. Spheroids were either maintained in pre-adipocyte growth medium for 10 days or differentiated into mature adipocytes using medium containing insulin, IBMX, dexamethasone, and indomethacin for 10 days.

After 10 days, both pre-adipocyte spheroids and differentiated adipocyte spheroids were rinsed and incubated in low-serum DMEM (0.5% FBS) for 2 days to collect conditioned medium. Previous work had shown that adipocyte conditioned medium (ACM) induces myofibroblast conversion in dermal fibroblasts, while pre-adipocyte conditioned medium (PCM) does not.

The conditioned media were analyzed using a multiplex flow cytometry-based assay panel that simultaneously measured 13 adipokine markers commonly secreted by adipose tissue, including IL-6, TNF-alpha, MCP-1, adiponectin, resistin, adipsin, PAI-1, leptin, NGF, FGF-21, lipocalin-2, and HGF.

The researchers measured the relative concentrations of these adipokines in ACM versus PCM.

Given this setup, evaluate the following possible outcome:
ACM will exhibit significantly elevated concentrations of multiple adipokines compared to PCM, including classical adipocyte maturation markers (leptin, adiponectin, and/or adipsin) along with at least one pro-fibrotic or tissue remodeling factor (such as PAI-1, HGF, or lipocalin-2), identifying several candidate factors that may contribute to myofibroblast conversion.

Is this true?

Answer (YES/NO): NO